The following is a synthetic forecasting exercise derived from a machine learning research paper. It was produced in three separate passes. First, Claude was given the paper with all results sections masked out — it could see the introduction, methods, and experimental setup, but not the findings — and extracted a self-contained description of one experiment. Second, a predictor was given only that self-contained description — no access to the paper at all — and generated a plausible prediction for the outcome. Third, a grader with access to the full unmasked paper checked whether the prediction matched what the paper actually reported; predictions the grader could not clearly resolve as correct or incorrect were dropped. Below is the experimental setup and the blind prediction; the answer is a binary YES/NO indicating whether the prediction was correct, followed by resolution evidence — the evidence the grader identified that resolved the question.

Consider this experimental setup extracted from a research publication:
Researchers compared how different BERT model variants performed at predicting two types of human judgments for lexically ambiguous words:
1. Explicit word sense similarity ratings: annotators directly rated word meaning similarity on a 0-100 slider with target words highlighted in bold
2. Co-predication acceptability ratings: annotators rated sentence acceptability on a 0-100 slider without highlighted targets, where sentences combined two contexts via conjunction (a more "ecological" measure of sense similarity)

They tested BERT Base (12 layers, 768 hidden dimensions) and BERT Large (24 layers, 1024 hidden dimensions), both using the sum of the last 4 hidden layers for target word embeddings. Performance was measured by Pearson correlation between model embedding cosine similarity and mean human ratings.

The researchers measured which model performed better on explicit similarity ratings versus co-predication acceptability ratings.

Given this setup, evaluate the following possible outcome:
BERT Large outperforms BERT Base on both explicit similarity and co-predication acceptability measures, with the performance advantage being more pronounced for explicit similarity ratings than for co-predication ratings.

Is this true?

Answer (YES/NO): NO